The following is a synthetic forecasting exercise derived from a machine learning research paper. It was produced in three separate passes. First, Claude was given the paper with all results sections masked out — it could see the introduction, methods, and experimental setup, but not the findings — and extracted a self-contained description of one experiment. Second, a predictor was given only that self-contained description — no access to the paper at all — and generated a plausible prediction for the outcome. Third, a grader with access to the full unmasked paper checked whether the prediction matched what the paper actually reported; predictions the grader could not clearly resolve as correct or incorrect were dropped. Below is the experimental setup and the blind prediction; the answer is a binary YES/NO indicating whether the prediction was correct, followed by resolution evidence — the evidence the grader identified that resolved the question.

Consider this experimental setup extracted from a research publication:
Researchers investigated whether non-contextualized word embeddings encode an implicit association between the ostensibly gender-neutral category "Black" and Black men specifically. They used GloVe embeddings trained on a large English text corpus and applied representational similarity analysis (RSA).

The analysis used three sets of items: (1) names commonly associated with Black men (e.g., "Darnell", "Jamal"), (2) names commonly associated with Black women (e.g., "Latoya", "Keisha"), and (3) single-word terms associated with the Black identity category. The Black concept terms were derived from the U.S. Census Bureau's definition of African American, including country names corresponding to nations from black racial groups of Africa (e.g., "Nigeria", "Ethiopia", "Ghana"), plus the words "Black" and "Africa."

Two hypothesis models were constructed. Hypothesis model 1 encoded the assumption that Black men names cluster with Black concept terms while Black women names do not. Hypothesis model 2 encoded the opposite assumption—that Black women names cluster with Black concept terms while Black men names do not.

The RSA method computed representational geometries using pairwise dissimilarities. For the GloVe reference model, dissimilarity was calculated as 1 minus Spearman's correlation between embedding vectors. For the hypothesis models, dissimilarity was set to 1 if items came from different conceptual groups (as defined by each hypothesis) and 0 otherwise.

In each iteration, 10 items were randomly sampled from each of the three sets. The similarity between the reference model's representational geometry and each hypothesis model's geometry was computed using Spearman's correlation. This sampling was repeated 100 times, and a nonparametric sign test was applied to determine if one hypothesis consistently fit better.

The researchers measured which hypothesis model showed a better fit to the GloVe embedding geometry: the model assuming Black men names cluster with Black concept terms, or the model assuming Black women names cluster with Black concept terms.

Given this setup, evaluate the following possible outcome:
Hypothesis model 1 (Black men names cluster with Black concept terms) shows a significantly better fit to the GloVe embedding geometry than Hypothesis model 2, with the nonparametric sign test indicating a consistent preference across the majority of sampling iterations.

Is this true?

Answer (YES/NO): YES